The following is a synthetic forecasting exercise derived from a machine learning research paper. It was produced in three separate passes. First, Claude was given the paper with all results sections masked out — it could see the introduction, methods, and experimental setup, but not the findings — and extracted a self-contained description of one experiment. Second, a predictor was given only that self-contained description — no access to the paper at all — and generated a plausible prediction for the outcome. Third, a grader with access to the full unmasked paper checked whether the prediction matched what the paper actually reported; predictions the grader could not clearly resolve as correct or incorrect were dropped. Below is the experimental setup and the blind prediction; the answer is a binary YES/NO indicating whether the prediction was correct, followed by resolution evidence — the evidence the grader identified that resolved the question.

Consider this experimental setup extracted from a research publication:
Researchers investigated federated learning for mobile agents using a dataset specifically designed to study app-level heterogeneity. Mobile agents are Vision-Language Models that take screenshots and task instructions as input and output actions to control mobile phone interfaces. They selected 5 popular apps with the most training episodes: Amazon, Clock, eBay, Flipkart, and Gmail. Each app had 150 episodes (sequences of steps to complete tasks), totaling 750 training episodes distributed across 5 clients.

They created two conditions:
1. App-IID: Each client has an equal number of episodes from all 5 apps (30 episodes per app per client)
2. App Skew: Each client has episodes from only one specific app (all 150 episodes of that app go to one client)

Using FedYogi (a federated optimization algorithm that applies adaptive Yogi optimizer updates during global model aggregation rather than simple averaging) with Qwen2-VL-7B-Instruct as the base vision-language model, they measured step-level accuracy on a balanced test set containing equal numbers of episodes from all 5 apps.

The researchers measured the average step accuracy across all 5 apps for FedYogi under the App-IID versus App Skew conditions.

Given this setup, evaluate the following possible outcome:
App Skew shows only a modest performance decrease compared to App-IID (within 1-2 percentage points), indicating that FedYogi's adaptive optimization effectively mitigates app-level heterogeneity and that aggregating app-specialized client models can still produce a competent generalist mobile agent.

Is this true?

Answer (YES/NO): NO